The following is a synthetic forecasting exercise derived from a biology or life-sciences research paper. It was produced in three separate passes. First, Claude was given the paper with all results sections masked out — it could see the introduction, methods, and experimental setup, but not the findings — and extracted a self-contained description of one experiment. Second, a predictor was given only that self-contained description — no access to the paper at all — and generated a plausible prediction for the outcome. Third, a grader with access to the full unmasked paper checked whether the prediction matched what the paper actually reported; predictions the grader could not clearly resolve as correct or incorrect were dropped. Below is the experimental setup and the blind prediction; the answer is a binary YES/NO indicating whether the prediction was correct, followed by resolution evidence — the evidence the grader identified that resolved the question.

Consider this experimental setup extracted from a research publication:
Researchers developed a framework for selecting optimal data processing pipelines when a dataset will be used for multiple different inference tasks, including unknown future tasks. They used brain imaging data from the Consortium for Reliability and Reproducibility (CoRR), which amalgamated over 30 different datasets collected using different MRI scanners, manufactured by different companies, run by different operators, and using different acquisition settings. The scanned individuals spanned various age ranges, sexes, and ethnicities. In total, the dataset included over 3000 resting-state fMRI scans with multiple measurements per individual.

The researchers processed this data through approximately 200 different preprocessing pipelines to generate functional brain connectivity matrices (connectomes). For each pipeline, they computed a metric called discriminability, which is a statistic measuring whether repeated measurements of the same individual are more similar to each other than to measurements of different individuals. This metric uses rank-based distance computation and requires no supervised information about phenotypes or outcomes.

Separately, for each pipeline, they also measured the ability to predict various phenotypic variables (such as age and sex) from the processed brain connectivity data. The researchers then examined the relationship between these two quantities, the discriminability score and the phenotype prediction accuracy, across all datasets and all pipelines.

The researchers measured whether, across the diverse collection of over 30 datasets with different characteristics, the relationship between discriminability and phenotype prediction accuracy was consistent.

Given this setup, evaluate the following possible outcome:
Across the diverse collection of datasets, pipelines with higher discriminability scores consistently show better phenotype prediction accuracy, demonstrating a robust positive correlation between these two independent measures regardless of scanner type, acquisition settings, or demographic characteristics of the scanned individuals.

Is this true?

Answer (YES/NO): YES